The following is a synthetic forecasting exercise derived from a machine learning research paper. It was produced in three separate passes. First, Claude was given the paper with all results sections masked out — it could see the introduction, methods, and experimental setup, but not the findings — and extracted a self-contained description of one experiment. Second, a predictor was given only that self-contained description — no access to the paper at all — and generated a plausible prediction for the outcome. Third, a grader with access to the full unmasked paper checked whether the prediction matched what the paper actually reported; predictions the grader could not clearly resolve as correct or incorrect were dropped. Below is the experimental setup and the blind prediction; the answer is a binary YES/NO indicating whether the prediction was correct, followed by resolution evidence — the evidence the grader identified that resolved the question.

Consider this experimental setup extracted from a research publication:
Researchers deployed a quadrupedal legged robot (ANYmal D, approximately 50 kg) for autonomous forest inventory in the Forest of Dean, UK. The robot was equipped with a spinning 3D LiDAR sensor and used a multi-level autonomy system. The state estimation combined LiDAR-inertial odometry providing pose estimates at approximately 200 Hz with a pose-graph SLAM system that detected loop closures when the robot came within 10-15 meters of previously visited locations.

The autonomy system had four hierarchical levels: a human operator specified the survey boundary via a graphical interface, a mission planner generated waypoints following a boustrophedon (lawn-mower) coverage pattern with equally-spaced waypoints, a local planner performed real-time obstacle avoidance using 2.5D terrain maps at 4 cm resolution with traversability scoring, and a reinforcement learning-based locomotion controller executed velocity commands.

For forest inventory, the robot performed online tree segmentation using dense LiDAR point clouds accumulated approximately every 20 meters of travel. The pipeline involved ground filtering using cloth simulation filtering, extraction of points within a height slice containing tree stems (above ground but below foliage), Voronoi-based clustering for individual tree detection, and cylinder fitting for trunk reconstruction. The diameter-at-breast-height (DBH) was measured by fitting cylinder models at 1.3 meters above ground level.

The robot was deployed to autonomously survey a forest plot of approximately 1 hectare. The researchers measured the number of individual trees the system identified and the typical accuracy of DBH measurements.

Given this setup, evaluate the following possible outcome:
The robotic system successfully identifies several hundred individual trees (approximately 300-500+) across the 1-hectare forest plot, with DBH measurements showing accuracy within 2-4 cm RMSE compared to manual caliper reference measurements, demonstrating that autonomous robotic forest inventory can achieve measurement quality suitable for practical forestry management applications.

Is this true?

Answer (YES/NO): NO